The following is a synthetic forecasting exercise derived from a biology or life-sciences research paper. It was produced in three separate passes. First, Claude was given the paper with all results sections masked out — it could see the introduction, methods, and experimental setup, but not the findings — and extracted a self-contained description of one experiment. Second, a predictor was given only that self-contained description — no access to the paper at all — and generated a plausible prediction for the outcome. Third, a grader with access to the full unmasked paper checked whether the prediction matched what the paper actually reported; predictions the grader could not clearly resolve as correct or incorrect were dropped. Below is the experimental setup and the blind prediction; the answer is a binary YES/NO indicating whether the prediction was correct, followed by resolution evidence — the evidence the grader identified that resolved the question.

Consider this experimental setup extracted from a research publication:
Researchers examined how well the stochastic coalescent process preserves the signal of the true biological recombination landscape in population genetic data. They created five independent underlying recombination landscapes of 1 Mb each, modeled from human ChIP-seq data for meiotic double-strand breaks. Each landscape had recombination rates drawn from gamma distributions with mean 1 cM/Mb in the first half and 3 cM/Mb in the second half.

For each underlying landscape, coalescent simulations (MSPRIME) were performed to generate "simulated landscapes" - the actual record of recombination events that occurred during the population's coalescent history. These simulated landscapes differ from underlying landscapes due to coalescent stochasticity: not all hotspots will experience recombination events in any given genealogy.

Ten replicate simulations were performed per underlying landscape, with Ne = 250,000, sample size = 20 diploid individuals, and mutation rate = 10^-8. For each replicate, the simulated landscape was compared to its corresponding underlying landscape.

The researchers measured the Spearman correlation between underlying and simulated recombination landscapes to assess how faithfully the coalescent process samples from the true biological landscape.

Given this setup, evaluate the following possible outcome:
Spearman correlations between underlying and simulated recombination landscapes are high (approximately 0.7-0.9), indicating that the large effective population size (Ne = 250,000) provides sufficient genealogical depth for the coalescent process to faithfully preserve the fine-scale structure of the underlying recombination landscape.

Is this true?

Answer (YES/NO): YES